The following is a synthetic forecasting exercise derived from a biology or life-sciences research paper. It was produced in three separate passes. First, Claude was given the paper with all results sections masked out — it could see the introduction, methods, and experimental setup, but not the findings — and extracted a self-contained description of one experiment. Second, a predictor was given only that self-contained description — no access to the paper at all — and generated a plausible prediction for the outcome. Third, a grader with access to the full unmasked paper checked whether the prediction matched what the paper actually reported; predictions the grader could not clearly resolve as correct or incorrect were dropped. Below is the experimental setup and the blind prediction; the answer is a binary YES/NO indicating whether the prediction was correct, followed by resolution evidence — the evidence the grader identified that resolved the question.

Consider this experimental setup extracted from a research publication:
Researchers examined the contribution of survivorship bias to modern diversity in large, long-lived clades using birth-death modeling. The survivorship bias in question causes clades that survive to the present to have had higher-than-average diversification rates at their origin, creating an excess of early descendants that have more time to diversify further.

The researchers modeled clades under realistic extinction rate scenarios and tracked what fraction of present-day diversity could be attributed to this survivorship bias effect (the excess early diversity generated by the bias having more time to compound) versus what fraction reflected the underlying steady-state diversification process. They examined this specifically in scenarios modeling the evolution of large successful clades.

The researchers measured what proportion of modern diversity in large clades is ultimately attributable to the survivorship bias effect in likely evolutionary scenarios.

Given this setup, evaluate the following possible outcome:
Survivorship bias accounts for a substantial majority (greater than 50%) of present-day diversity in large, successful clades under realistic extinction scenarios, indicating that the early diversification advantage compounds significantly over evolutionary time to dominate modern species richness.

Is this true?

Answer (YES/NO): YES